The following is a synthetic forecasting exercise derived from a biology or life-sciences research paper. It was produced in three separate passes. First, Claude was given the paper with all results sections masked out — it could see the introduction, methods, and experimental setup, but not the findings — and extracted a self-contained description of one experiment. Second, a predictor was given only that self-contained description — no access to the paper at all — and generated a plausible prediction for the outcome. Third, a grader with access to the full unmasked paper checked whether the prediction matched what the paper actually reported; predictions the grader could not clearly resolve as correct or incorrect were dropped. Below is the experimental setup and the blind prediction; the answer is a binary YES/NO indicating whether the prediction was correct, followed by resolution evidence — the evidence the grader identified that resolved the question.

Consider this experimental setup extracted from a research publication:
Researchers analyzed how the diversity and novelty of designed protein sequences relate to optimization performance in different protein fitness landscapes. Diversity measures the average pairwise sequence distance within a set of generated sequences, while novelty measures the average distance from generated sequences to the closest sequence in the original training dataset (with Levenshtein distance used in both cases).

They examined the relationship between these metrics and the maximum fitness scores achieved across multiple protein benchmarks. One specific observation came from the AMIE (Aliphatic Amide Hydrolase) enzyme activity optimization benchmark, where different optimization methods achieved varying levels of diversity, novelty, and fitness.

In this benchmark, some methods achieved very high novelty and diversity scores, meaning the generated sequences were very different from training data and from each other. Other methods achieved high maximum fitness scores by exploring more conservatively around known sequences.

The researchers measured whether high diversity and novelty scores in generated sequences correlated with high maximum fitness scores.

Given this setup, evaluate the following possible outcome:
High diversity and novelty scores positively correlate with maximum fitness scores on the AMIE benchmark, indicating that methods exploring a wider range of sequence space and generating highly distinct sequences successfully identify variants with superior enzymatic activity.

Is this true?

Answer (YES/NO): NO